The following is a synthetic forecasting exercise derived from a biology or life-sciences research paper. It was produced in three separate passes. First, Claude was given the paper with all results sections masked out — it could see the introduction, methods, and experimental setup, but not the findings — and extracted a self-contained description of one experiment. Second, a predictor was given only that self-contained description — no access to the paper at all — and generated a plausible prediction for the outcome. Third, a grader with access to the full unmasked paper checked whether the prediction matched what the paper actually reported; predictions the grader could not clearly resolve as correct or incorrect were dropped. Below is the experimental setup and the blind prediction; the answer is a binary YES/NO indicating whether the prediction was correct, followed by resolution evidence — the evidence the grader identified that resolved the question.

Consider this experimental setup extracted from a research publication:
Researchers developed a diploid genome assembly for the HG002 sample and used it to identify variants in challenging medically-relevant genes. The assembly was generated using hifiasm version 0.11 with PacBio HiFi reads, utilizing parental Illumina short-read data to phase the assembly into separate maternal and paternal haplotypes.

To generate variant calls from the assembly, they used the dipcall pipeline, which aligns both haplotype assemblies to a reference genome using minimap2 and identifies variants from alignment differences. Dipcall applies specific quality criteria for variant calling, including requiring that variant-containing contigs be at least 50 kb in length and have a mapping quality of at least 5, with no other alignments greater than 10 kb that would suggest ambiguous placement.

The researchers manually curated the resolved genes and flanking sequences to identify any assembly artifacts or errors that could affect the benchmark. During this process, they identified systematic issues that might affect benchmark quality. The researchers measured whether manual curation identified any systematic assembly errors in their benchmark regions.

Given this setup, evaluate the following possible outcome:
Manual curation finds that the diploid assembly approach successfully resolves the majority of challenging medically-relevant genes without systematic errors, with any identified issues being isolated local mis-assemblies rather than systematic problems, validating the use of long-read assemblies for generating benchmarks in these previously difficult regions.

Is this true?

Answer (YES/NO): NO